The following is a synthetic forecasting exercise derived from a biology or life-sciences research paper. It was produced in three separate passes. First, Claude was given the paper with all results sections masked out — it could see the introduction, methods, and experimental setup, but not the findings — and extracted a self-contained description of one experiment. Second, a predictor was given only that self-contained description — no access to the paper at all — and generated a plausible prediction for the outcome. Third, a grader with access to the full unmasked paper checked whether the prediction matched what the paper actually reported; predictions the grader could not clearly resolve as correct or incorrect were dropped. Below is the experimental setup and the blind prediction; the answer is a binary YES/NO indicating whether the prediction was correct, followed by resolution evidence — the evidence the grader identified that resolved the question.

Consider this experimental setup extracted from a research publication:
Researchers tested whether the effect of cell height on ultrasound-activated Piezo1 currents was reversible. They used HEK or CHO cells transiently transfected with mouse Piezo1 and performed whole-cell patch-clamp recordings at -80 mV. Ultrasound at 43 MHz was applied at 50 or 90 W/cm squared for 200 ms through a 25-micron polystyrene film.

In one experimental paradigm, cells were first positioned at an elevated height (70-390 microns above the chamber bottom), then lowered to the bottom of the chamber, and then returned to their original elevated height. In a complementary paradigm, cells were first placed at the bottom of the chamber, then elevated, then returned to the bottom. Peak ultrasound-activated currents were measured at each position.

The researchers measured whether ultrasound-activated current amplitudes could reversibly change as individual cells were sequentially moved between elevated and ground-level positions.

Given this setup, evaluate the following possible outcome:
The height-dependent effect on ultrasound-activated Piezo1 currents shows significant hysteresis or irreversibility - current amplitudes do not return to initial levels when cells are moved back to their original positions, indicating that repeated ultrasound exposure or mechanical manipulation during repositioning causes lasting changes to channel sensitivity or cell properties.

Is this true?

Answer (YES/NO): NO